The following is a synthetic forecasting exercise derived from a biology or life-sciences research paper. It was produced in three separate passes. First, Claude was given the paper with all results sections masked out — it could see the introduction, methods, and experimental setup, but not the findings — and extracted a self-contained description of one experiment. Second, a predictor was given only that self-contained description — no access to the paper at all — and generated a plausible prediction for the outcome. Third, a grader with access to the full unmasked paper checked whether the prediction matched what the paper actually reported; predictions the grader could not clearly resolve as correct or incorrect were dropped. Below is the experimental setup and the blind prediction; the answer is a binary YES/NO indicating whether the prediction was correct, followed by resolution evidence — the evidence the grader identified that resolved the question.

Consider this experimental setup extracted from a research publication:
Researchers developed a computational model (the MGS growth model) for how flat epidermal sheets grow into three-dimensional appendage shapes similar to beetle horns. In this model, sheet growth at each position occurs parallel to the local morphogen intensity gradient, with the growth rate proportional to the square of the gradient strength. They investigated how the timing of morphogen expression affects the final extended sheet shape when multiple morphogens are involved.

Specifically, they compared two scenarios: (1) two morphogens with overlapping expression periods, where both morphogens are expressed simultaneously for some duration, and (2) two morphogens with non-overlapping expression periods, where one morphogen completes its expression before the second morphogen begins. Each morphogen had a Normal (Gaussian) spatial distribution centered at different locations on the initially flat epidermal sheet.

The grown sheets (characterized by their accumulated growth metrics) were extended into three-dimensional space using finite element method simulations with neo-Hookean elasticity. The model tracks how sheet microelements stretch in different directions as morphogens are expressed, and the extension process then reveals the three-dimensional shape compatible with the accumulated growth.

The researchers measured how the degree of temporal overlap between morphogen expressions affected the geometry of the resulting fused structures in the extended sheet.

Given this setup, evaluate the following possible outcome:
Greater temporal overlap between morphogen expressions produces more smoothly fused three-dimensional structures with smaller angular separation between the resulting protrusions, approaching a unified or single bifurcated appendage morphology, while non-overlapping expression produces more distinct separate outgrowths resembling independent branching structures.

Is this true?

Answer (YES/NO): YES